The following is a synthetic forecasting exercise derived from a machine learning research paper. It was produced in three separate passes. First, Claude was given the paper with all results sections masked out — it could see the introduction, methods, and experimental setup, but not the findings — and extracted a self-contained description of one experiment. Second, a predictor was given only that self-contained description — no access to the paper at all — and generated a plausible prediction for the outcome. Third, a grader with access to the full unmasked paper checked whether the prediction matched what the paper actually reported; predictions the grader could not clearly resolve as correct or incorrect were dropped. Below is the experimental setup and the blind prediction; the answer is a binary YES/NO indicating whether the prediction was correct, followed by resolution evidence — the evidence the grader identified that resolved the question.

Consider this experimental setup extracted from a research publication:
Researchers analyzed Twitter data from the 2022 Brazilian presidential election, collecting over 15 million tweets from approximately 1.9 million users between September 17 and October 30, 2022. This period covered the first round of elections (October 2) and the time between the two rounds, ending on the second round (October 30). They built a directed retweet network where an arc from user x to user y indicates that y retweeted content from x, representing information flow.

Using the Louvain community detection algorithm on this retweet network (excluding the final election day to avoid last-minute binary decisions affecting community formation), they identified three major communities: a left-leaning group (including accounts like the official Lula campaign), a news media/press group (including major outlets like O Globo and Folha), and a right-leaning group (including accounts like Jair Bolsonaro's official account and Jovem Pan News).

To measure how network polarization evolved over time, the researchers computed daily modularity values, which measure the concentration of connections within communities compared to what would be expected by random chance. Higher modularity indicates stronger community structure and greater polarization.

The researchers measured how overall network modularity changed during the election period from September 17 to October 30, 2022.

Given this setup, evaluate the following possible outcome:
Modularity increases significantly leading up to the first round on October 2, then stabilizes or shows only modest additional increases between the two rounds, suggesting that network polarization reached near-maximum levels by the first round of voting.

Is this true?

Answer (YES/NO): NO